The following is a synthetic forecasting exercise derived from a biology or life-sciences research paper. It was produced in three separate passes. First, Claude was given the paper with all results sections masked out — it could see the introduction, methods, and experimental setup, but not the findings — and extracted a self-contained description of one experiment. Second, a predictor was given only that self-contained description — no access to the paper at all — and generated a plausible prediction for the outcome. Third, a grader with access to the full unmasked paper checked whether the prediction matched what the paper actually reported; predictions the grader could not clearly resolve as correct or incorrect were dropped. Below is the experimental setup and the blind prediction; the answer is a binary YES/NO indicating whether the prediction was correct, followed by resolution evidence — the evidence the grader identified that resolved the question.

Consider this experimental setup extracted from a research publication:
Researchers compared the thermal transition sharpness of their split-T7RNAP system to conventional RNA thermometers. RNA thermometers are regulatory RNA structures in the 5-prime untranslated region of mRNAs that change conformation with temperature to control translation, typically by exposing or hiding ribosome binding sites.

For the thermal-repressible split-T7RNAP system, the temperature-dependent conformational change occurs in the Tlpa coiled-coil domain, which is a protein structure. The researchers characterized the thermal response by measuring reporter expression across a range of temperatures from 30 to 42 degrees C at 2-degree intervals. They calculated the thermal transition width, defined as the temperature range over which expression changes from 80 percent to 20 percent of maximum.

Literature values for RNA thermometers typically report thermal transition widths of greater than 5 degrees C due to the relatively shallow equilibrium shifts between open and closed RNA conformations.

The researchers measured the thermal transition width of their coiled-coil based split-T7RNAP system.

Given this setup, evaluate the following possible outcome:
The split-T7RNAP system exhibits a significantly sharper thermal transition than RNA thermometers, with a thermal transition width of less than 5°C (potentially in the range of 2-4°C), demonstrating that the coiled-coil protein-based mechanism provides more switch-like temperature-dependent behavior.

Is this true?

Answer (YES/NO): YES